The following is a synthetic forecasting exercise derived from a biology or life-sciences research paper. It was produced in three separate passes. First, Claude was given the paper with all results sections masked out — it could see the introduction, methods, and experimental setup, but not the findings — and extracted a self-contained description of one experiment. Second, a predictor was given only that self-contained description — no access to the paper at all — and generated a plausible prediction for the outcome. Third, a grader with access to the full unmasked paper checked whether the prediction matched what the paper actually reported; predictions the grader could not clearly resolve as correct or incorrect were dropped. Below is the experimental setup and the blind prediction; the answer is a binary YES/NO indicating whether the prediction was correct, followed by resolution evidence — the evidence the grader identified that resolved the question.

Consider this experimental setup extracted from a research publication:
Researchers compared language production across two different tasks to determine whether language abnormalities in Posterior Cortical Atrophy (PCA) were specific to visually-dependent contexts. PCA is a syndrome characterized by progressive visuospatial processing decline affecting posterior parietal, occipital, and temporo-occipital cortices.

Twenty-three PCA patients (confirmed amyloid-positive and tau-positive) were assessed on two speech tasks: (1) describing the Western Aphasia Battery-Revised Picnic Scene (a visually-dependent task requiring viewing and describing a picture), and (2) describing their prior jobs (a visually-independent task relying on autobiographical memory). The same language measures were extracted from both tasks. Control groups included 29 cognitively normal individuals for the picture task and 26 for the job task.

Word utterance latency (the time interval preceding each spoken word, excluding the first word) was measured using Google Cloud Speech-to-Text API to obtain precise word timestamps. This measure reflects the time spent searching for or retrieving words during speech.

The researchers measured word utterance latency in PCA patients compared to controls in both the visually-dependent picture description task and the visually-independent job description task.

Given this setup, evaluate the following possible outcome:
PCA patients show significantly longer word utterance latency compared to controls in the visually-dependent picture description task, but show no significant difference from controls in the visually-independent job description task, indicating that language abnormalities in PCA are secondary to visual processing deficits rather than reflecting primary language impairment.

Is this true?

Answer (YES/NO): YES